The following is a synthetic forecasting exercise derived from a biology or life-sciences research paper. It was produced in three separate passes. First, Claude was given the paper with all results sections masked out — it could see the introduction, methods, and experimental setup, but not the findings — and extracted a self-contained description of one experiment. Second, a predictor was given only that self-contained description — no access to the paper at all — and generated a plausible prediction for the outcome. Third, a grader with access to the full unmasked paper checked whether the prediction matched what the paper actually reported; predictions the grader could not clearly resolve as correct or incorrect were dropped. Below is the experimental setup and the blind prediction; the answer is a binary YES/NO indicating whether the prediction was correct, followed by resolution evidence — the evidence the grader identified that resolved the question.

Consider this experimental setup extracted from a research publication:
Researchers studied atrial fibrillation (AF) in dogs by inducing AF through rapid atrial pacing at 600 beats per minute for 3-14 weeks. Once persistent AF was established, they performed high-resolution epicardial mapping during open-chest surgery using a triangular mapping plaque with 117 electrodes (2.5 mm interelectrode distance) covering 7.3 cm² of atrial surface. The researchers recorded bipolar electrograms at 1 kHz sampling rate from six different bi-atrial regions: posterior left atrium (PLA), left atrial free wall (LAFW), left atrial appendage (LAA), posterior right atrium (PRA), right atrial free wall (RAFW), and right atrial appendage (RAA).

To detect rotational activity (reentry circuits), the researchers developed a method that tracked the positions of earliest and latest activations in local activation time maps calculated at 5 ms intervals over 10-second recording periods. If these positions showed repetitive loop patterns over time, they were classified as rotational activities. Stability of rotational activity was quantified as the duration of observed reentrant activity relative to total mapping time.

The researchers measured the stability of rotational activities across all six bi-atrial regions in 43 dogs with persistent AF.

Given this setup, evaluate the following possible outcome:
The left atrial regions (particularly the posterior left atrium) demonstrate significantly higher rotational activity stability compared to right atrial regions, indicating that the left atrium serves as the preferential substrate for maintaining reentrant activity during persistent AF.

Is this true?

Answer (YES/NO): NO